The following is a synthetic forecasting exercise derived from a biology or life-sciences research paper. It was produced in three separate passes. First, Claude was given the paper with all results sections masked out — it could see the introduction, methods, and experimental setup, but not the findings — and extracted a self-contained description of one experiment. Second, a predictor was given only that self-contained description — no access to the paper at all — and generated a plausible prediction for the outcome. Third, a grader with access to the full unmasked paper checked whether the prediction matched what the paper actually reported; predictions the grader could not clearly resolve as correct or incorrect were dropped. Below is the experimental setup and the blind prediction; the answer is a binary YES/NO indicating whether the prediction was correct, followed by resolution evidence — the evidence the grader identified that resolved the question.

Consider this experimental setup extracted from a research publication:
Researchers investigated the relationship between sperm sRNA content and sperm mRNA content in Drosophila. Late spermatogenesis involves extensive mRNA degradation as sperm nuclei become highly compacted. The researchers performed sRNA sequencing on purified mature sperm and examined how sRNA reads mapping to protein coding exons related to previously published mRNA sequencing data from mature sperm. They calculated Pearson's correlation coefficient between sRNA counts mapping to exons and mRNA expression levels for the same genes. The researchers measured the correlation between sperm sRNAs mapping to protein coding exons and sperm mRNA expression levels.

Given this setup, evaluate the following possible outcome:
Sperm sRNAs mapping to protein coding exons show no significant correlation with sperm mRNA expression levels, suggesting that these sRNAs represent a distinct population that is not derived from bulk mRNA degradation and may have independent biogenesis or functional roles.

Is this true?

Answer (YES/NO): NO